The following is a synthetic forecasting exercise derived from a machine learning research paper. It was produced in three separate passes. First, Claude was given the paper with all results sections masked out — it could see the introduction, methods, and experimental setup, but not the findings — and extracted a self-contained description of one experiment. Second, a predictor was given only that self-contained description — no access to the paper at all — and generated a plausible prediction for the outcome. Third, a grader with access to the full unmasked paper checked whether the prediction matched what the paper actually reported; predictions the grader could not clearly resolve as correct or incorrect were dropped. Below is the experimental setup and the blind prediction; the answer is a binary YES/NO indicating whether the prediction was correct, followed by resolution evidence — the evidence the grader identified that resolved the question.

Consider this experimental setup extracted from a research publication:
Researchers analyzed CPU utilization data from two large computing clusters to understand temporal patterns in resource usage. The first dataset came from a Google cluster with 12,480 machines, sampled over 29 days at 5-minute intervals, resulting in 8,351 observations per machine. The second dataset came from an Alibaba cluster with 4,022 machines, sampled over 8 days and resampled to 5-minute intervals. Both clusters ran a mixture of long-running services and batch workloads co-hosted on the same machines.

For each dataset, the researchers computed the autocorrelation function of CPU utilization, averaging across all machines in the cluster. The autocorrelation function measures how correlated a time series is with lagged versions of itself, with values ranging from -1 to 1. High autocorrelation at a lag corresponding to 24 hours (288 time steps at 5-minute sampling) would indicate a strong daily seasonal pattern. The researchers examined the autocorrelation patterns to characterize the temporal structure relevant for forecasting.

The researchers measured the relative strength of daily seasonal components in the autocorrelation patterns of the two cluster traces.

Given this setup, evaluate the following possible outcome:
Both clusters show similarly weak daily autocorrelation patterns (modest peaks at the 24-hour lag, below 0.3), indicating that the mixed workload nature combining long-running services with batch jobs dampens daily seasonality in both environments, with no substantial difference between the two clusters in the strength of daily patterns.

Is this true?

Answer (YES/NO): NO